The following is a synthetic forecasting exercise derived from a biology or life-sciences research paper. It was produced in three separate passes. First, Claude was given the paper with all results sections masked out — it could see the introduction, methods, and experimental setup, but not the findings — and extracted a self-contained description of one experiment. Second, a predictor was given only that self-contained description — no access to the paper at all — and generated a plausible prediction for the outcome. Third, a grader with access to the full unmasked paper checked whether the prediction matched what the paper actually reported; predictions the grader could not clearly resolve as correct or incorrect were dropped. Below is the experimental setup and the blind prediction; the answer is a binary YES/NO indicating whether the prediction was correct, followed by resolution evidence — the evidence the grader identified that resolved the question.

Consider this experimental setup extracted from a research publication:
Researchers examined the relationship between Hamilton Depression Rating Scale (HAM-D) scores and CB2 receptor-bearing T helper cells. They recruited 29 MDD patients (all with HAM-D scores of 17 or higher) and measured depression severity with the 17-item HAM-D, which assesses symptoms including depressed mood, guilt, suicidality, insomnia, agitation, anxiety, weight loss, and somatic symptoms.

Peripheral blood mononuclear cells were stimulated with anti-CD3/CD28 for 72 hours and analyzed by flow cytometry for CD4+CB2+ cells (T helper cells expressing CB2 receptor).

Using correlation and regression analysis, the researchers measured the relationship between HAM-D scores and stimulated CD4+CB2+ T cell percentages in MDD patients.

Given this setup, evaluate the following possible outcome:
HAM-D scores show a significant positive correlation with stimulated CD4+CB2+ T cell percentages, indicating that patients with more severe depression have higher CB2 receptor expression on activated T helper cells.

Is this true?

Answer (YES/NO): NO